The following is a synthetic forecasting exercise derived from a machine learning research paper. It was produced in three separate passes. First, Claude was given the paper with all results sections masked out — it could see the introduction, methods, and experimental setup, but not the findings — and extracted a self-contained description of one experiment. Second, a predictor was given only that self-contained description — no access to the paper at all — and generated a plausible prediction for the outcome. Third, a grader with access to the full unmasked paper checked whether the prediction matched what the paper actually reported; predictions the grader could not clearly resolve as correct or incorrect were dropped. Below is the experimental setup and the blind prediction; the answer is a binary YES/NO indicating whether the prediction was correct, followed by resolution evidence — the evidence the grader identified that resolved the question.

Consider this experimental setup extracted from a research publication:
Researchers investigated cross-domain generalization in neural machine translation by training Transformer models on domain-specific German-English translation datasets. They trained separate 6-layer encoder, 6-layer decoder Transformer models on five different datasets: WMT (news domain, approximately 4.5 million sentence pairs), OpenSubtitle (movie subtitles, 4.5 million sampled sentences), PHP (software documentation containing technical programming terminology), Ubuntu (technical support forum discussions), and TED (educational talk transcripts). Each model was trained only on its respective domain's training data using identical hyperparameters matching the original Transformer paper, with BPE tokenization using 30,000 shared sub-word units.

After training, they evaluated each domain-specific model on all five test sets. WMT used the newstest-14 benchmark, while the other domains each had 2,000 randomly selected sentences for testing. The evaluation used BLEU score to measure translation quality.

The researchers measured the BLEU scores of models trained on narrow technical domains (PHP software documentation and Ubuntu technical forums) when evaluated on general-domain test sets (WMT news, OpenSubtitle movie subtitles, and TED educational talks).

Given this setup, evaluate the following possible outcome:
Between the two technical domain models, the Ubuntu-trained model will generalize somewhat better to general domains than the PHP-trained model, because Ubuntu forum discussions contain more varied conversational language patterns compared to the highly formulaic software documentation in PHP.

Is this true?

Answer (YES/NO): YES